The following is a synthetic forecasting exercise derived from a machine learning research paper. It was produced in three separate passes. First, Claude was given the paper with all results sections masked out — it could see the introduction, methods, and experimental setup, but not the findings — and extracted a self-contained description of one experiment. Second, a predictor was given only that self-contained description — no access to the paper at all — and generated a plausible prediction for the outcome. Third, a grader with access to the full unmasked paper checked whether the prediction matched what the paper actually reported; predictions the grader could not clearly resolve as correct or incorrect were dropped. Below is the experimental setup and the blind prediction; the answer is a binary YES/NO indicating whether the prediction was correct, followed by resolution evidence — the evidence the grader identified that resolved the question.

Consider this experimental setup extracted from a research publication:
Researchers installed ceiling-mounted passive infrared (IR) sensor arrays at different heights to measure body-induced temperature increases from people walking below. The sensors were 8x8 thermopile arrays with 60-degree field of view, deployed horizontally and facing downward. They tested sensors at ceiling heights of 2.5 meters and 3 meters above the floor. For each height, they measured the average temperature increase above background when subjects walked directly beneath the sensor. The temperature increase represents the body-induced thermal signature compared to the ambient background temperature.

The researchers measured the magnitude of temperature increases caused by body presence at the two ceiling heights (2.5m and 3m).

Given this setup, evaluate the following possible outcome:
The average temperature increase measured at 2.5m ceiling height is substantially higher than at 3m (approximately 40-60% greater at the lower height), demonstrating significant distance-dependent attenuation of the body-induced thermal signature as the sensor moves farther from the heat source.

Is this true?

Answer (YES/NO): NO